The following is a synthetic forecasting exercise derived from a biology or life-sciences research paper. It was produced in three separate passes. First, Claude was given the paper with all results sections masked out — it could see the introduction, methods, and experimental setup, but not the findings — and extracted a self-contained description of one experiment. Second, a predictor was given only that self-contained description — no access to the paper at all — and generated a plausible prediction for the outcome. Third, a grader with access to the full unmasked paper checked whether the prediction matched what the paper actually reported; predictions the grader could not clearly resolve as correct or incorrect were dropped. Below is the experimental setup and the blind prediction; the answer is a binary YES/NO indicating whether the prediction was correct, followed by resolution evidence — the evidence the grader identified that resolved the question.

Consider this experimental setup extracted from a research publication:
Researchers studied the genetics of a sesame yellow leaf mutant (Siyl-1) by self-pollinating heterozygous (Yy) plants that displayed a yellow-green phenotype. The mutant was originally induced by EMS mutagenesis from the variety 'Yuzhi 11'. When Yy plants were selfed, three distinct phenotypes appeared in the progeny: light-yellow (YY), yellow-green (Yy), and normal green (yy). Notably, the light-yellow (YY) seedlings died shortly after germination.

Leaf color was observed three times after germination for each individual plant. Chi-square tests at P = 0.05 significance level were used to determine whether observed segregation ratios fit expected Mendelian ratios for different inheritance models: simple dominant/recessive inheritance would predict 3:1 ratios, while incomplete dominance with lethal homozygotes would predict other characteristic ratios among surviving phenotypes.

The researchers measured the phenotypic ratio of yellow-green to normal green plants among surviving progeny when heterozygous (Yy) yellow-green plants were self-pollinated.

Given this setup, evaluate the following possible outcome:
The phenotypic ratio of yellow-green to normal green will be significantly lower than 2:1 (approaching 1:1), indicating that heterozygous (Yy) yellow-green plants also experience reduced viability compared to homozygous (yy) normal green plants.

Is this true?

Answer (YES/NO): NO